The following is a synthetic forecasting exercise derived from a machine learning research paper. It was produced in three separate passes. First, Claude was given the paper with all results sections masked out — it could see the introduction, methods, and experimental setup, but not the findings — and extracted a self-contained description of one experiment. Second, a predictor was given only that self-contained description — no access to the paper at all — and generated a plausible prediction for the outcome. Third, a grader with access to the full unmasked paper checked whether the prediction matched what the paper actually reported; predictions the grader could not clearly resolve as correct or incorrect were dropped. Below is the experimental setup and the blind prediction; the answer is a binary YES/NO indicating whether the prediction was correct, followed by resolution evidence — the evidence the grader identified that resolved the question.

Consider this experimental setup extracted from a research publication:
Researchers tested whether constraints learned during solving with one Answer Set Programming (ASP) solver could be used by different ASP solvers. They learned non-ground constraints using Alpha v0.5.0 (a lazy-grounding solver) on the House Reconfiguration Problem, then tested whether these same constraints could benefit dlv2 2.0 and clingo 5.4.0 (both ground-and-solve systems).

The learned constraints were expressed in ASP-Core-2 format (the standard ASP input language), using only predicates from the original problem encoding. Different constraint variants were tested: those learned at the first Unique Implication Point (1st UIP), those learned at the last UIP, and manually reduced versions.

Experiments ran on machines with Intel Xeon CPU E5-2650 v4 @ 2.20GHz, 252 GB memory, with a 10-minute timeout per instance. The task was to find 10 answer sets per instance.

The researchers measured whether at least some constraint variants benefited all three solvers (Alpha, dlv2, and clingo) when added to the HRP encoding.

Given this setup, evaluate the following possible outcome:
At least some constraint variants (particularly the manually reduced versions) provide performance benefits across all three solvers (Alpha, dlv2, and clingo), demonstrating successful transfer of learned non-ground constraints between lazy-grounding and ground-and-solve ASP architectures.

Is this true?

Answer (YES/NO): YES